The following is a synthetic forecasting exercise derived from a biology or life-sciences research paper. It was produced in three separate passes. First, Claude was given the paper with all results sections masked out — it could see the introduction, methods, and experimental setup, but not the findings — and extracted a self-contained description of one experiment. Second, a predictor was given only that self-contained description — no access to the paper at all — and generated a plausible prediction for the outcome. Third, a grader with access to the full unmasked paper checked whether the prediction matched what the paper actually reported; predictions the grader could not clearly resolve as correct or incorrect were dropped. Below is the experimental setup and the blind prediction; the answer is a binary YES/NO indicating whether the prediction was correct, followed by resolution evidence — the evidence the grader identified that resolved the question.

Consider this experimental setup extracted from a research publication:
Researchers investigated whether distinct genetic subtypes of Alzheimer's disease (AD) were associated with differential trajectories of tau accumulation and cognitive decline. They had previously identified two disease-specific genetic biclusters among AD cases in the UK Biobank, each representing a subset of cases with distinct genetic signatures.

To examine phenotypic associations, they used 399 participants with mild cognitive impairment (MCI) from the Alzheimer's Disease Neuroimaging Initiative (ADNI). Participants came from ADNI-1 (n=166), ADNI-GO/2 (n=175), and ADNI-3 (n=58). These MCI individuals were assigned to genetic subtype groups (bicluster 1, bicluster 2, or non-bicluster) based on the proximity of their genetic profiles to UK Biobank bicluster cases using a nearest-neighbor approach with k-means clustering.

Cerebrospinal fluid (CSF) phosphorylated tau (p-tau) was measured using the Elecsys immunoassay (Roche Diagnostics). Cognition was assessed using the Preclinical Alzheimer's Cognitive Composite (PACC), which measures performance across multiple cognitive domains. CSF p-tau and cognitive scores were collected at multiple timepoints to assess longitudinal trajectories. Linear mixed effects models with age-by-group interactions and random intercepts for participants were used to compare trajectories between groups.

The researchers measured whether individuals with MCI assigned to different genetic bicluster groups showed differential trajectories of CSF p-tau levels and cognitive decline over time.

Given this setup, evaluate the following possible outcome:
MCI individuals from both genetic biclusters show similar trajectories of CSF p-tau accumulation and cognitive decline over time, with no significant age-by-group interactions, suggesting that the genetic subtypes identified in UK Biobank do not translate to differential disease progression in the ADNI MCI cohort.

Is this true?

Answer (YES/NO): NO